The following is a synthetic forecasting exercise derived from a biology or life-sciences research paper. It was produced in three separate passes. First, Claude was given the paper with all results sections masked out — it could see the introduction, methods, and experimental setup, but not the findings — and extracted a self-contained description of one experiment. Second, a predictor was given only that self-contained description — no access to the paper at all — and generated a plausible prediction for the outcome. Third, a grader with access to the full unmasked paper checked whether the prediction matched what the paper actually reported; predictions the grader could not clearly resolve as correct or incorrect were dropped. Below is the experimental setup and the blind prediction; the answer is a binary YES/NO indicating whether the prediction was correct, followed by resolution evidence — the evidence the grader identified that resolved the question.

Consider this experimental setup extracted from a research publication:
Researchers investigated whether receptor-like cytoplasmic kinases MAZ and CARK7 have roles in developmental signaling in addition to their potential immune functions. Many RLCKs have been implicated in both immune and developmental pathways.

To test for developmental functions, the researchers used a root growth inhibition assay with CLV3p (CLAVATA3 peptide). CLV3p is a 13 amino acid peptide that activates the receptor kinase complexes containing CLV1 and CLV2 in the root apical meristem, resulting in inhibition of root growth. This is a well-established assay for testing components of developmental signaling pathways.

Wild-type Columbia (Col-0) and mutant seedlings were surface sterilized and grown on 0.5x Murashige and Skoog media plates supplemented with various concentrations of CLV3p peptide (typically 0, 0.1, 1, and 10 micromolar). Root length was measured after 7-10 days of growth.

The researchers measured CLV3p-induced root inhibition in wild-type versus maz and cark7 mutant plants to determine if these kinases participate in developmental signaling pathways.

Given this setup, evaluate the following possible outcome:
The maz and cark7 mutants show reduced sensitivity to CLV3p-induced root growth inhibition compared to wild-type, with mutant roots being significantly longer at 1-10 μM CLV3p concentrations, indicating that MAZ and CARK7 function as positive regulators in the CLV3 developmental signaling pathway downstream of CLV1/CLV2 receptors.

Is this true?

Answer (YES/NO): NO